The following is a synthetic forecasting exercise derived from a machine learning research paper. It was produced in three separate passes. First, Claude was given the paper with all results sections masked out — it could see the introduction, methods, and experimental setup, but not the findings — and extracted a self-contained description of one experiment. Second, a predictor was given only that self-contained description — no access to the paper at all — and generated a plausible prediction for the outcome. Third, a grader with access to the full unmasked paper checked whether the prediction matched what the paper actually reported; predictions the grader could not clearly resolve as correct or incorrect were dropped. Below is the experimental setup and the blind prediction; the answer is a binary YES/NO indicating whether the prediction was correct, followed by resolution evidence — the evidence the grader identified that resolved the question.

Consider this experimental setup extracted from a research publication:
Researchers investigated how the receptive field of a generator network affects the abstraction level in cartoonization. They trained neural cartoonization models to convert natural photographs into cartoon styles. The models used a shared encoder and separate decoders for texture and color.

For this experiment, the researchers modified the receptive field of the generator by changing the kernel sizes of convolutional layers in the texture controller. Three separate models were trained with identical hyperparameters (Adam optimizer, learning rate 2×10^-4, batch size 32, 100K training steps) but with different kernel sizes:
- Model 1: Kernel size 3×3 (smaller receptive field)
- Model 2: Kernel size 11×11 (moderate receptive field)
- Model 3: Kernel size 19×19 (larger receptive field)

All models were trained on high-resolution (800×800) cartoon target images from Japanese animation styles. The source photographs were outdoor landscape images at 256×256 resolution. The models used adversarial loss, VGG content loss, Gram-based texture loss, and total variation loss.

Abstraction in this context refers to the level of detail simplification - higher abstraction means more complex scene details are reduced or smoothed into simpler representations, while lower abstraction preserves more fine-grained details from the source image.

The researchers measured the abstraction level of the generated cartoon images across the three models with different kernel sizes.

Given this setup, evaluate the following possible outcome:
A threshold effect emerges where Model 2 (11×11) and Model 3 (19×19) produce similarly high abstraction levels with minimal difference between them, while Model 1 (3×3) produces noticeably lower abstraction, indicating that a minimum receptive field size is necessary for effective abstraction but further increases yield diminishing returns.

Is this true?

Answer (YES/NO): NO